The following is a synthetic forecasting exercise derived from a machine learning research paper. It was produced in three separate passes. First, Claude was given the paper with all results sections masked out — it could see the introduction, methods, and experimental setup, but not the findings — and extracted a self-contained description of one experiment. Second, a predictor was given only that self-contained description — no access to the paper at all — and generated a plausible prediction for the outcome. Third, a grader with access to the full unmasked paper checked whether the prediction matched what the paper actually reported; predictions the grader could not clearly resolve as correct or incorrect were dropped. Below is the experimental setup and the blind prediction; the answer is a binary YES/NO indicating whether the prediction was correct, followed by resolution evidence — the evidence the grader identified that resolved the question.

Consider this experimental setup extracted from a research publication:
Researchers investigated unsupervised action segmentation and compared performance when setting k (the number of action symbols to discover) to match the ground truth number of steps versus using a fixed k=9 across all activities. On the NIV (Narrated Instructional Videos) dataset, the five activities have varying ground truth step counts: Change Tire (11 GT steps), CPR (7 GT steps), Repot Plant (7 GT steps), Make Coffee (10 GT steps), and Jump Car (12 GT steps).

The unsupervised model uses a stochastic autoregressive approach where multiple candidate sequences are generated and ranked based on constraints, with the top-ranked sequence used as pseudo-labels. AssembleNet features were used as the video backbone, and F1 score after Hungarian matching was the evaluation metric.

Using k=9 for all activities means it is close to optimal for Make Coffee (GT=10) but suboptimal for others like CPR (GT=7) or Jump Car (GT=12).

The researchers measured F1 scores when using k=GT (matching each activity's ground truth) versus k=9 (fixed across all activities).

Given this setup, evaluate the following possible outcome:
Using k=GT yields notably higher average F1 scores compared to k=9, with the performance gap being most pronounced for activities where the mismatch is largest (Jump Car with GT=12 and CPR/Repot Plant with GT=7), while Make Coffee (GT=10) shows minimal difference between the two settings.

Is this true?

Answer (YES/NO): NO